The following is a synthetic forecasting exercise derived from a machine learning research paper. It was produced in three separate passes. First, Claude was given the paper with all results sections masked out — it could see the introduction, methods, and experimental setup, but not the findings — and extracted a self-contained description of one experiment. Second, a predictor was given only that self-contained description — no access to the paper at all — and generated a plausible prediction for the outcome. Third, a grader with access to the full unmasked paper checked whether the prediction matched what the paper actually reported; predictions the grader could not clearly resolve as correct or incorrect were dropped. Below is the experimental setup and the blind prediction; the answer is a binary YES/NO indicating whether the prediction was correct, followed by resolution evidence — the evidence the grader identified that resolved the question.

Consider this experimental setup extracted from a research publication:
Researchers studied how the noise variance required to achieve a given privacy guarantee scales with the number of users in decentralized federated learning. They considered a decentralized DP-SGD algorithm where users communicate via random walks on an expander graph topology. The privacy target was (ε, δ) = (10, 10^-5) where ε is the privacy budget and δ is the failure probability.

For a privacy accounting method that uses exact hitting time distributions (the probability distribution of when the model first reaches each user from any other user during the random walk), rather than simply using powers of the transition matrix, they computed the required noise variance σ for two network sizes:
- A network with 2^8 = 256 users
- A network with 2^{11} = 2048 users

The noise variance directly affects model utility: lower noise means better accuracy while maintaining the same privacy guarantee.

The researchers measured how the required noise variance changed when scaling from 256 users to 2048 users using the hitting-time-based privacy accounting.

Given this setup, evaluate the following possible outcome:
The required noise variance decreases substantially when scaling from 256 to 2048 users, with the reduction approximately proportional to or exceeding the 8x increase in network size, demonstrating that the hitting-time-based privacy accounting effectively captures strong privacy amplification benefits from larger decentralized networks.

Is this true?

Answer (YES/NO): NO